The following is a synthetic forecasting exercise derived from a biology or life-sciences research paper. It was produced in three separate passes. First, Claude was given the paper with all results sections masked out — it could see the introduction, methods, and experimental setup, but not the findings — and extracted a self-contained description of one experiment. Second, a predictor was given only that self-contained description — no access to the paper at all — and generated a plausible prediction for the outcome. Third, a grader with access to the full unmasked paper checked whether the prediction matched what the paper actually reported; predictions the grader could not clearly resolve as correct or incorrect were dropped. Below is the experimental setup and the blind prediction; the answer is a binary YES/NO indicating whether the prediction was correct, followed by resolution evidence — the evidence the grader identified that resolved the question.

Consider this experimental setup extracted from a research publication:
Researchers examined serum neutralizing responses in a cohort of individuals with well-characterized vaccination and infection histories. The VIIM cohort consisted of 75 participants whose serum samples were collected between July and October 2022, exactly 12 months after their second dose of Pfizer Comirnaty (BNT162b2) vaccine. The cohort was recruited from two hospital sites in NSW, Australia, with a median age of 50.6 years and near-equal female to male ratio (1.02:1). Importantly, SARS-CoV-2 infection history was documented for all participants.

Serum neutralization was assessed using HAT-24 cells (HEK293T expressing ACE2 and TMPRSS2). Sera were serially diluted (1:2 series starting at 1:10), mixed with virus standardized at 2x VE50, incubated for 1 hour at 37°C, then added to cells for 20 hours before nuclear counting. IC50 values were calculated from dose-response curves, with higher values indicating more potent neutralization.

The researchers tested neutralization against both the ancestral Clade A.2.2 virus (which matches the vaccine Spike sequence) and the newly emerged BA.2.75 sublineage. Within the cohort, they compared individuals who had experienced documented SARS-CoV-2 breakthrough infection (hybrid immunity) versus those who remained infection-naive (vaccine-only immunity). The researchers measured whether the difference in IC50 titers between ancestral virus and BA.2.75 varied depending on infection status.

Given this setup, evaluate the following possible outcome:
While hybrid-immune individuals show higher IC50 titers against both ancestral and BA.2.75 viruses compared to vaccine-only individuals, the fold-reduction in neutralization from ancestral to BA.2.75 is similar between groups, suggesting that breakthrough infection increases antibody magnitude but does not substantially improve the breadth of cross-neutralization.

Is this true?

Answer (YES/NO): NO